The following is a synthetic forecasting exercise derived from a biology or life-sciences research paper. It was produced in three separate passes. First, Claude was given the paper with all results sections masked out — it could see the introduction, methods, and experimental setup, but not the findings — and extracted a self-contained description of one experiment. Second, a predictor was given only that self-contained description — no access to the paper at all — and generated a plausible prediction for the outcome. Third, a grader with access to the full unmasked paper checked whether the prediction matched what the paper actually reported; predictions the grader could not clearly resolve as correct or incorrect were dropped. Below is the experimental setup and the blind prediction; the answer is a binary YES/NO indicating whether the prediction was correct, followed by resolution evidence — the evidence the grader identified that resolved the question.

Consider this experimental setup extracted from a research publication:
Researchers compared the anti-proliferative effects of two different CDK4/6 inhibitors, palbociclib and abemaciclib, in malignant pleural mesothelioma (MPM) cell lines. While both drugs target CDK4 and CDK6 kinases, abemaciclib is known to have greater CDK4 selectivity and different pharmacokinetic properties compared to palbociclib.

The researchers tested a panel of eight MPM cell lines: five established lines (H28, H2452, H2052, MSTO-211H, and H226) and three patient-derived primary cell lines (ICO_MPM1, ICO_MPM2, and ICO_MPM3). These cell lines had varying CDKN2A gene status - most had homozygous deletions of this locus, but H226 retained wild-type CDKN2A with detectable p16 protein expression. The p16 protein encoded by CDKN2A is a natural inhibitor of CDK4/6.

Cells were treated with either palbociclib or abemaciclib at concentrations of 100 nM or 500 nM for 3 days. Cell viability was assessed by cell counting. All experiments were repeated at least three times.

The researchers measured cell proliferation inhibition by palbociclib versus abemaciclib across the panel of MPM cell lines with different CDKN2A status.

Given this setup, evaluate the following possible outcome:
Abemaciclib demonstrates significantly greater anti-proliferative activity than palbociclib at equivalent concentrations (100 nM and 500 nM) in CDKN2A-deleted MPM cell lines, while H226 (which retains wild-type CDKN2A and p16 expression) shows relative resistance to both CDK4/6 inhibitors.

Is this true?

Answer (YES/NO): NO